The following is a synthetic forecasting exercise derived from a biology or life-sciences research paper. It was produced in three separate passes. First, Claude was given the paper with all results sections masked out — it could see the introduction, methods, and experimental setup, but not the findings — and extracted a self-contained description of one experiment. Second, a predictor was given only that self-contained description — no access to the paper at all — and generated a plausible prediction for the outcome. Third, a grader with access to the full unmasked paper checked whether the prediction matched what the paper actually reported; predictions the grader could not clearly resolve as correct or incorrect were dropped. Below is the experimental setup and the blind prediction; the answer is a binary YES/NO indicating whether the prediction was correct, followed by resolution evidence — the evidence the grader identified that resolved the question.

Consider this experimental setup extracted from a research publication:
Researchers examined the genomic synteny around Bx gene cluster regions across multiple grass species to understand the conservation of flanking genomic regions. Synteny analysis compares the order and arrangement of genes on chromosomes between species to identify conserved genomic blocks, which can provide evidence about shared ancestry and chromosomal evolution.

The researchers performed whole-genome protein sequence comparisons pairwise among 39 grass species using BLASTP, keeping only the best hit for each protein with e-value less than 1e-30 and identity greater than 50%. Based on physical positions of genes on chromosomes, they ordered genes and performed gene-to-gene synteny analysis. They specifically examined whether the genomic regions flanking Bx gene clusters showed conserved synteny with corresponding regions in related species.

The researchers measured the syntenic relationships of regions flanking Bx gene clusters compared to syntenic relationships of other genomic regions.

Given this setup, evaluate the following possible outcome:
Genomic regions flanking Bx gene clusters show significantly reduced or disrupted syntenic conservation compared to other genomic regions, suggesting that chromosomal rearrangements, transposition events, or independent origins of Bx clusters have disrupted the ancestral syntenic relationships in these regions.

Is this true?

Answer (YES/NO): NO